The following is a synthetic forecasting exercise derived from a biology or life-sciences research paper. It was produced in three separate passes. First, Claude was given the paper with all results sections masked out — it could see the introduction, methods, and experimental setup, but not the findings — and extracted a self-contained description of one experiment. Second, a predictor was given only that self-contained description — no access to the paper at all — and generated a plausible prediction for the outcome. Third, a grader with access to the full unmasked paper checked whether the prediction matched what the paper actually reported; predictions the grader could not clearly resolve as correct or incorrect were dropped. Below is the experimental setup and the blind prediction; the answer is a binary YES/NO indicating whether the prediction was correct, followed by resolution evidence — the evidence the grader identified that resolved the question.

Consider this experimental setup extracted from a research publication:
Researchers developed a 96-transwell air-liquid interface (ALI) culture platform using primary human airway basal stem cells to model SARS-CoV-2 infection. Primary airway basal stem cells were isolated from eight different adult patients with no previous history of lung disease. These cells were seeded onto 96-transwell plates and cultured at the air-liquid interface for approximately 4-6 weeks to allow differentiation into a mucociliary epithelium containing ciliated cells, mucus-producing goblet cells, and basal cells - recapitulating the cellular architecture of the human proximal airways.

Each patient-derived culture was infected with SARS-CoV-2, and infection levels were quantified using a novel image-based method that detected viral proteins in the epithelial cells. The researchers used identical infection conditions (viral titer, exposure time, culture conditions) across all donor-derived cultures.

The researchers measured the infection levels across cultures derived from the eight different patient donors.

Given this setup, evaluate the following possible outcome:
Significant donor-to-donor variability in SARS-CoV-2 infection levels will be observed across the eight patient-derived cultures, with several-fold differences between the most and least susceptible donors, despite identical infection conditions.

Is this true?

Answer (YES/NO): YES